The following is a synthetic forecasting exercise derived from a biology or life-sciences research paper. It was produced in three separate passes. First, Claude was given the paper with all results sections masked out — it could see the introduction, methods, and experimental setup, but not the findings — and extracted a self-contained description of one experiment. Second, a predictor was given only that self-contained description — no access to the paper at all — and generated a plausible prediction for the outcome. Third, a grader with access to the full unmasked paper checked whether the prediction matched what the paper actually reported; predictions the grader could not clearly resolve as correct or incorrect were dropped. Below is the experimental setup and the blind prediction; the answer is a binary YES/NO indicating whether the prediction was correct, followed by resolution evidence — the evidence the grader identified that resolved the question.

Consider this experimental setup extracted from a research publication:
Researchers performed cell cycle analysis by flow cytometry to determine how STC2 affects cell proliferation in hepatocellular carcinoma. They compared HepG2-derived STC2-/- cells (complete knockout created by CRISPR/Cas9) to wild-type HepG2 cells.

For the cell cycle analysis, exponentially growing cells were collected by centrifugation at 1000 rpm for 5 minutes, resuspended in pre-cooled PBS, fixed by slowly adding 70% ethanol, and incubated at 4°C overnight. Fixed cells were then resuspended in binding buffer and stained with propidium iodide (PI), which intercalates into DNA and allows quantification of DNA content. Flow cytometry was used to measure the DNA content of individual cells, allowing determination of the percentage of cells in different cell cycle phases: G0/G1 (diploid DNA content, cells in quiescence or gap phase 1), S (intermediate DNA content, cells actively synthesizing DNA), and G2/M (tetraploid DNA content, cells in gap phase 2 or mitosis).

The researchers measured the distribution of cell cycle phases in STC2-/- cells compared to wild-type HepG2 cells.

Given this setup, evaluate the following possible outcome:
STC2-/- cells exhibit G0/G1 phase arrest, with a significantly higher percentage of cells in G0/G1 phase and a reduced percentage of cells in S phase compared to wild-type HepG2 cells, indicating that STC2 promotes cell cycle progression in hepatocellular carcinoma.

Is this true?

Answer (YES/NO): NO